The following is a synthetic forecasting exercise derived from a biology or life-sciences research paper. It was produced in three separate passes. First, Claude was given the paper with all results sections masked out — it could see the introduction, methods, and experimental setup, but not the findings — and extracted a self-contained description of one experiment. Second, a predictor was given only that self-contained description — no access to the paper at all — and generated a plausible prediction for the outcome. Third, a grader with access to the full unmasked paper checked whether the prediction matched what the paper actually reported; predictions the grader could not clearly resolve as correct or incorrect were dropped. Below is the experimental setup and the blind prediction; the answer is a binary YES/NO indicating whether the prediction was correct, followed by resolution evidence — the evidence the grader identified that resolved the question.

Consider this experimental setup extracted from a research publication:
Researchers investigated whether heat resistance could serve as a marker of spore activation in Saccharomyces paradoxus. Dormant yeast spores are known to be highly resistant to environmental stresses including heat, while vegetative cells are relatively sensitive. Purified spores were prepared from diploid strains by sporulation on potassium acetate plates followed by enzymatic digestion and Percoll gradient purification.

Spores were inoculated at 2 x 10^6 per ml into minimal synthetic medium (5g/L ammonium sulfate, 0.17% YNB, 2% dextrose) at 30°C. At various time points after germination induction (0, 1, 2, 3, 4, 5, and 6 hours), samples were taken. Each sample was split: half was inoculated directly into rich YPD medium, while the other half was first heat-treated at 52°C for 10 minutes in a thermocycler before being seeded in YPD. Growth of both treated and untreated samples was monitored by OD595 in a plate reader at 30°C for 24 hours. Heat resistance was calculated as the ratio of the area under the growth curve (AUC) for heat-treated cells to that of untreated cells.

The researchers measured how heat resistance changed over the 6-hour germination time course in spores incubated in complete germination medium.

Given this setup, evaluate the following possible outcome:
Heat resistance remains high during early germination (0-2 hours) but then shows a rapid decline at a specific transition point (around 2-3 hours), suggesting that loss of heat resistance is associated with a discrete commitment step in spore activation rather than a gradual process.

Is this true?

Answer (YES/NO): NO